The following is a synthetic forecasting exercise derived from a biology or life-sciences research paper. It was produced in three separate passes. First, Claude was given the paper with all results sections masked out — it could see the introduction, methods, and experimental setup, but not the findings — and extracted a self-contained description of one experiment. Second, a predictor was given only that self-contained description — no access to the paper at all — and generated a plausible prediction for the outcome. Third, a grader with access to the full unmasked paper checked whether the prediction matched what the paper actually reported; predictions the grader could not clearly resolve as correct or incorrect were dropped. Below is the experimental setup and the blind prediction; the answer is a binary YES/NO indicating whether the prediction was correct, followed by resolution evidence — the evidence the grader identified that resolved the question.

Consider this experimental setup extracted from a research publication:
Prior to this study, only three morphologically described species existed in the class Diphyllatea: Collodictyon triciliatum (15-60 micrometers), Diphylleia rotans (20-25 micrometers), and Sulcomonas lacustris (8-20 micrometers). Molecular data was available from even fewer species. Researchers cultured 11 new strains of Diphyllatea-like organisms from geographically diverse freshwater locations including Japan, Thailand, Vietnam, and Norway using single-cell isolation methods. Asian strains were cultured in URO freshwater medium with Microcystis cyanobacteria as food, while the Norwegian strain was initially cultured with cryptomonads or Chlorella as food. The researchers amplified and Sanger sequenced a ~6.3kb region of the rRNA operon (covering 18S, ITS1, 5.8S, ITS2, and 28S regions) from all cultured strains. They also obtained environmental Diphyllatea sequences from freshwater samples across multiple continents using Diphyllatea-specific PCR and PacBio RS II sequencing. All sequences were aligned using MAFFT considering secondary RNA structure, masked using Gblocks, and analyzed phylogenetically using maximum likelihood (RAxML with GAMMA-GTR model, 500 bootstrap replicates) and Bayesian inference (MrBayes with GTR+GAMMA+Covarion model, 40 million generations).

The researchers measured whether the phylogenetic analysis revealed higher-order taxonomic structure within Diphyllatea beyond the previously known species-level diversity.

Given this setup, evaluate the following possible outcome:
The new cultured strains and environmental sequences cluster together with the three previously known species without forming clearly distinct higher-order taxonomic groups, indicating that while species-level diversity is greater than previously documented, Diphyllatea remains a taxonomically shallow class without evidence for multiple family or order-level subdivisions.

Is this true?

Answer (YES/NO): NO